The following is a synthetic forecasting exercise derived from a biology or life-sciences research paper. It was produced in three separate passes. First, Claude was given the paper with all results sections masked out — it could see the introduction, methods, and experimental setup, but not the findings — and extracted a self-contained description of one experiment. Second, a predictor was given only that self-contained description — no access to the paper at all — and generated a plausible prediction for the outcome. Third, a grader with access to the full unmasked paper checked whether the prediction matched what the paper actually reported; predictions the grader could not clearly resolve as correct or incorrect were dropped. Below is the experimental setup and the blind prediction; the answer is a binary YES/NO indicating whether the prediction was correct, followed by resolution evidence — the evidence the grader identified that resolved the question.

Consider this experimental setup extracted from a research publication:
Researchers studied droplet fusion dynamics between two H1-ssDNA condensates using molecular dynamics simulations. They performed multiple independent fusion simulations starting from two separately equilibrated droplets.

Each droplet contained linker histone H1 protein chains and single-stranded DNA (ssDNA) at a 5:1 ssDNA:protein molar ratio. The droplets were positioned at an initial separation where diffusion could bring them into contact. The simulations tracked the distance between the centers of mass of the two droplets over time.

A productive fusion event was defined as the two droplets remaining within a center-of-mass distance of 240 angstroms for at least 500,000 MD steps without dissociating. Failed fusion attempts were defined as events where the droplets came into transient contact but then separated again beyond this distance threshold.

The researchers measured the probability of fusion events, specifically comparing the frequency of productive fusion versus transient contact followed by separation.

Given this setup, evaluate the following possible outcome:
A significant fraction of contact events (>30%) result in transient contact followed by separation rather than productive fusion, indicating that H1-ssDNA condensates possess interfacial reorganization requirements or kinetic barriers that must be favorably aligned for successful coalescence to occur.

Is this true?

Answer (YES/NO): YES